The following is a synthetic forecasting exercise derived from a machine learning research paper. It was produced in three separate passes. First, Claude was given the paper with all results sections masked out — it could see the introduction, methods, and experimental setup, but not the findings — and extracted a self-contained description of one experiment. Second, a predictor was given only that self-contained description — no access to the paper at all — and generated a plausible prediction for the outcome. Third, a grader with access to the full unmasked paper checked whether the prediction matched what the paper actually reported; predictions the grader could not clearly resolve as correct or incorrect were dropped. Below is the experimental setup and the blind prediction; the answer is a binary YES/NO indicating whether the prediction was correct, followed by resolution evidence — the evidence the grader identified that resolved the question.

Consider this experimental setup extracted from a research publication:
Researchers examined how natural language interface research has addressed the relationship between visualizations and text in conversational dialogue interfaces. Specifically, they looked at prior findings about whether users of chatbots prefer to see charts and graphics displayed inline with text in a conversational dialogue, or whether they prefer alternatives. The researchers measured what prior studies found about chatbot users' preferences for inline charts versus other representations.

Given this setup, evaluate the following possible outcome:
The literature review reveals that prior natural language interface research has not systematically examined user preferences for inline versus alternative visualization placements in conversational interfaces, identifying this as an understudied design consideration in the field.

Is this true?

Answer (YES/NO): NO